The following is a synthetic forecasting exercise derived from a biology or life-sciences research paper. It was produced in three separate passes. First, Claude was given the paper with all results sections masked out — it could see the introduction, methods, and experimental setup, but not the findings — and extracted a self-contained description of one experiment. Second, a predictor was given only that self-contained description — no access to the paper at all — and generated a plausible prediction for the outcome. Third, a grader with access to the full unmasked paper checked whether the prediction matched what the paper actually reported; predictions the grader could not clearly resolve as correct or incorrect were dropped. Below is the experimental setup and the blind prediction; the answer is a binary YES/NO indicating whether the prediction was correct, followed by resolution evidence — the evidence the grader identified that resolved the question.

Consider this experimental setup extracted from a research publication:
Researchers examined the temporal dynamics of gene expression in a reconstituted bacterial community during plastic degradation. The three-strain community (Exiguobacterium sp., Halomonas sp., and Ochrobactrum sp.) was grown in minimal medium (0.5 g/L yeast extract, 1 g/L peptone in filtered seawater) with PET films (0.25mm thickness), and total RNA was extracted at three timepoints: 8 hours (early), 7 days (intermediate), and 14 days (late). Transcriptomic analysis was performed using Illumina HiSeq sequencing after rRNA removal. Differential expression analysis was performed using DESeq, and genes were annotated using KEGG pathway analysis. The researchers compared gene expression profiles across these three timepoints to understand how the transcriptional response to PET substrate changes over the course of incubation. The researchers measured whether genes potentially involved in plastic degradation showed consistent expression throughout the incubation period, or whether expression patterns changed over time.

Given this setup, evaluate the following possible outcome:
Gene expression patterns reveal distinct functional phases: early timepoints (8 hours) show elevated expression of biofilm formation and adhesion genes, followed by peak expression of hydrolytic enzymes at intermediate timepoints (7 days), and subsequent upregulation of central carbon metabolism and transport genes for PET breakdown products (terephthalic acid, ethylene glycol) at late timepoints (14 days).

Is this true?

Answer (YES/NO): NO